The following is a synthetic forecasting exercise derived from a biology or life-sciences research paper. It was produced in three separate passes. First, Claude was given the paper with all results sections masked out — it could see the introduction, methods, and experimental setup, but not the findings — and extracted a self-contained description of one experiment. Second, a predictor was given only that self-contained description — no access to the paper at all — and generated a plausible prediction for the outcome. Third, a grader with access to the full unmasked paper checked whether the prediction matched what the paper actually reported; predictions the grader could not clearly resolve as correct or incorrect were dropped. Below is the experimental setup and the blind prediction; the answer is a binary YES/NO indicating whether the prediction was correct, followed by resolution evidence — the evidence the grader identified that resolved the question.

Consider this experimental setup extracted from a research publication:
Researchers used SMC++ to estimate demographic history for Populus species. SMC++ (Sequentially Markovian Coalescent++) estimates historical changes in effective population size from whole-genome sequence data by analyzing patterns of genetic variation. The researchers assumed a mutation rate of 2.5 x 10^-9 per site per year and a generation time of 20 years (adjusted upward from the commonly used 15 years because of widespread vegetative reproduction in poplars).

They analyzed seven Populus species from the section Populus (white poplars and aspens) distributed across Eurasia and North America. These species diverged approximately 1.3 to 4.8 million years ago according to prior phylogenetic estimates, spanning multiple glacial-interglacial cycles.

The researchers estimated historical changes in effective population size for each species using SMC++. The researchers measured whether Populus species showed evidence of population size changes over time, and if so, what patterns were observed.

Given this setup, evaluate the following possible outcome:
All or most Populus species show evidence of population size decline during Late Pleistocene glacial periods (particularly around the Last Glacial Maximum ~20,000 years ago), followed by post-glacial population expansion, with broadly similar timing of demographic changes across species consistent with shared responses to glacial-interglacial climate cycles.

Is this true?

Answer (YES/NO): NO